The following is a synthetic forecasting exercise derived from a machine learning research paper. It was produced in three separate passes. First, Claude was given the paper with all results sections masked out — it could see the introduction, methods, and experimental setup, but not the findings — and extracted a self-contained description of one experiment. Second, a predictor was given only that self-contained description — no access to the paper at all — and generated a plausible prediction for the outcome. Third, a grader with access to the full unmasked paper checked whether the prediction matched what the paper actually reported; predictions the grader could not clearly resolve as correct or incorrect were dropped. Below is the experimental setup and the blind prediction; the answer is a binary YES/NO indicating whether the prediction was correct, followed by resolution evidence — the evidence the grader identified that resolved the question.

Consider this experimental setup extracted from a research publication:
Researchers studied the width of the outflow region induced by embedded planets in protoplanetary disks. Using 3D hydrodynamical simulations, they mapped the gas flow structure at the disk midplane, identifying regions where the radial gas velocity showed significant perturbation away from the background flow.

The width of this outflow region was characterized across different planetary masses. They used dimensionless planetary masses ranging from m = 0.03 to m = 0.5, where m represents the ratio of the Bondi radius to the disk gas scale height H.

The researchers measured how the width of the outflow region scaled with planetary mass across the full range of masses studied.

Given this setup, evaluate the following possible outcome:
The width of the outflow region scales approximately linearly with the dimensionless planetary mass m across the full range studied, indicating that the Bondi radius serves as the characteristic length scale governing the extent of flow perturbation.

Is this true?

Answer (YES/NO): NO